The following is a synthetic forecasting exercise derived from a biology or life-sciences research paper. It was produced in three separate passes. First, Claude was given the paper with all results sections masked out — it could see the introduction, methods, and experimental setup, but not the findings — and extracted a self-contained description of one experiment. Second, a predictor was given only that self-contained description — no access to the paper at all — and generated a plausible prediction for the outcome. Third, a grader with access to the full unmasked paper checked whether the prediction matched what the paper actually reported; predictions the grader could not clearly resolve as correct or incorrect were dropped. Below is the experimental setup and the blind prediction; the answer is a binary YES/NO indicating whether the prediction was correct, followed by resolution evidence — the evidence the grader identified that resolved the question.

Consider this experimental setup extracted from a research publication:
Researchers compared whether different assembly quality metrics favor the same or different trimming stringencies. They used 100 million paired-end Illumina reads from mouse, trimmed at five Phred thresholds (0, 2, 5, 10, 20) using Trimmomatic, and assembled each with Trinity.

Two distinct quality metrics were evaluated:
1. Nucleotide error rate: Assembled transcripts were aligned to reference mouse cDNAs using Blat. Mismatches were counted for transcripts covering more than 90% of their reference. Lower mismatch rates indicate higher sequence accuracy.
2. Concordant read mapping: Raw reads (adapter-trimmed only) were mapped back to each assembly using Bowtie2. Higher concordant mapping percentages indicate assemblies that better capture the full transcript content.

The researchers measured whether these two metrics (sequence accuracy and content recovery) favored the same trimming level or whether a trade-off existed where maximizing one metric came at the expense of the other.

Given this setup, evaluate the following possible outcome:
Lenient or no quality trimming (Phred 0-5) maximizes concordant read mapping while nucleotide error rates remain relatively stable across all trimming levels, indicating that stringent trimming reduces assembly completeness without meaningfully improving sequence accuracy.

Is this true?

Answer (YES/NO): NO